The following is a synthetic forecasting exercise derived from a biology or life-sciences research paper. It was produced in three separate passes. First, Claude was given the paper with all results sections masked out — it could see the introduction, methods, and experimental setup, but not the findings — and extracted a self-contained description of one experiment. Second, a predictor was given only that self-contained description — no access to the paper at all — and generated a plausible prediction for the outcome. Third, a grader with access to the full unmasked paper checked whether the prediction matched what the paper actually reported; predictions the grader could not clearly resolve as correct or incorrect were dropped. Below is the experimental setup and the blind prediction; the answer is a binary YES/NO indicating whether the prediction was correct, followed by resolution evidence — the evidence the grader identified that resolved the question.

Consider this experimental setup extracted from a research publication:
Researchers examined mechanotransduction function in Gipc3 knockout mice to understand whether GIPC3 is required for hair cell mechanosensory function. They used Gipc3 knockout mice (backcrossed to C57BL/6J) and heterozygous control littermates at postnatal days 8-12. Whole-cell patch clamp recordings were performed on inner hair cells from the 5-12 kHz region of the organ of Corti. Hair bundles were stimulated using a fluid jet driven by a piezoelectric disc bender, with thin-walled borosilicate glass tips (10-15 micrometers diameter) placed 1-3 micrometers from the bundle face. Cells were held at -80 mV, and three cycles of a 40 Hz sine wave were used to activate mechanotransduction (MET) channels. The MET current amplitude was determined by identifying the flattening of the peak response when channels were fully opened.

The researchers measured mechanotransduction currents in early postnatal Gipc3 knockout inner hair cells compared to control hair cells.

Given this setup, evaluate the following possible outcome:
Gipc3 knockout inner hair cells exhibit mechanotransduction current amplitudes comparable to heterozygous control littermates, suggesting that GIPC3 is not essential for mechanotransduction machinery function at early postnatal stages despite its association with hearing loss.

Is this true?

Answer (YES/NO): YES